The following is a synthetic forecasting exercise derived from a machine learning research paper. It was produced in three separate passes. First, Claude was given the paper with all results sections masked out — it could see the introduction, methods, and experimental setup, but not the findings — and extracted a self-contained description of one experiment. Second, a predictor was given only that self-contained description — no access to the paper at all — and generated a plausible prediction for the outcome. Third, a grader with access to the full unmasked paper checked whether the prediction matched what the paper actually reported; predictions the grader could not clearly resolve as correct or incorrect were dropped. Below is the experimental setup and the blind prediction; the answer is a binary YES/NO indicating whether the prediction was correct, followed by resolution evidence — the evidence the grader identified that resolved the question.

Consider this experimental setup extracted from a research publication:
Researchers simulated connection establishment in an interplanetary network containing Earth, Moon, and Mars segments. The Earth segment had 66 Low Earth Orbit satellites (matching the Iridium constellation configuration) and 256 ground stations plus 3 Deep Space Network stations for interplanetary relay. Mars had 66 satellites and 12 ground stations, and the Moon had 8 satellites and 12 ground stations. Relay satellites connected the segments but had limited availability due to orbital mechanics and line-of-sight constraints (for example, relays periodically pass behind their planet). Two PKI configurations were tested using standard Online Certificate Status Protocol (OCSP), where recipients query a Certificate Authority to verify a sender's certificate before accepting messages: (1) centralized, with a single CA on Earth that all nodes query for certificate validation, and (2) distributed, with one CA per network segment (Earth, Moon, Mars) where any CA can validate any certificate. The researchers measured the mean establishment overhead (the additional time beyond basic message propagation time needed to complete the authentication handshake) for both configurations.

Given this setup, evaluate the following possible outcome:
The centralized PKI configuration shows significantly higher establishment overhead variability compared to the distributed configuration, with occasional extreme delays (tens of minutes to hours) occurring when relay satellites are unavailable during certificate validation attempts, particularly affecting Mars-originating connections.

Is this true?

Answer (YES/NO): NO